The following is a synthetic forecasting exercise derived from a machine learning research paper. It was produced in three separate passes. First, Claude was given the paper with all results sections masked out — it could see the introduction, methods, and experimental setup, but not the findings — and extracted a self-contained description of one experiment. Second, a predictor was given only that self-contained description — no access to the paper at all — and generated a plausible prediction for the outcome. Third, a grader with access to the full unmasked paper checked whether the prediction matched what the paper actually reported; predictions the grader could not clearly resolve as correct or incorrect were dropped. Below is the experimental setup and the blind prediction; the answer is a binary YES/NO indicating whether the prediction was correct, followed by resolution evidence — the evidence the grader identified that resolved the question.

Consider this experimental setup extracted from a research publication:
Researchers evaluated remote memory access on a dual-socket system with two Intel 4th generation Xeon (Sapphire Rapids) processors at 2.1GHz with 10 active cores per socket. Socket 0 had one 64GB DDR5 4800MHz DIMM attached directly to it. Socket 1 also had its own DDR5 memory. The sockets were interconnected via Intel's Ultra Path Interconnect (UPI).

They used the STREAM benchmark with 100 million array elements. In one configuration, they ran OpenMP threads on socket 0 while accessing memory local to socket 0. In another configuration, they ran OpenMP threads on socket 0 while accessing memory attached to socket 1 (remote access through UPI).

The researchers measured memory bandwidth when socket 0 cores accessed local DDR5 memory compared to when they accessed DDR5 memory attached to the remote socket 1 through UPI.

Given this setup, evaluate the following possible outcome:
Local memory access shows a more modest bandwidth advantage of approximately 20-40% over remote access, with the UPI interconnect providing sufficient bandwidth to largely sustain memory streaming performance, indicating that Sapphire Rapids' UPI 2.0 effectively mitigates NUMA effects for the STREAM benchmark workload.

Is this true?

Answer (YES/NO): NO